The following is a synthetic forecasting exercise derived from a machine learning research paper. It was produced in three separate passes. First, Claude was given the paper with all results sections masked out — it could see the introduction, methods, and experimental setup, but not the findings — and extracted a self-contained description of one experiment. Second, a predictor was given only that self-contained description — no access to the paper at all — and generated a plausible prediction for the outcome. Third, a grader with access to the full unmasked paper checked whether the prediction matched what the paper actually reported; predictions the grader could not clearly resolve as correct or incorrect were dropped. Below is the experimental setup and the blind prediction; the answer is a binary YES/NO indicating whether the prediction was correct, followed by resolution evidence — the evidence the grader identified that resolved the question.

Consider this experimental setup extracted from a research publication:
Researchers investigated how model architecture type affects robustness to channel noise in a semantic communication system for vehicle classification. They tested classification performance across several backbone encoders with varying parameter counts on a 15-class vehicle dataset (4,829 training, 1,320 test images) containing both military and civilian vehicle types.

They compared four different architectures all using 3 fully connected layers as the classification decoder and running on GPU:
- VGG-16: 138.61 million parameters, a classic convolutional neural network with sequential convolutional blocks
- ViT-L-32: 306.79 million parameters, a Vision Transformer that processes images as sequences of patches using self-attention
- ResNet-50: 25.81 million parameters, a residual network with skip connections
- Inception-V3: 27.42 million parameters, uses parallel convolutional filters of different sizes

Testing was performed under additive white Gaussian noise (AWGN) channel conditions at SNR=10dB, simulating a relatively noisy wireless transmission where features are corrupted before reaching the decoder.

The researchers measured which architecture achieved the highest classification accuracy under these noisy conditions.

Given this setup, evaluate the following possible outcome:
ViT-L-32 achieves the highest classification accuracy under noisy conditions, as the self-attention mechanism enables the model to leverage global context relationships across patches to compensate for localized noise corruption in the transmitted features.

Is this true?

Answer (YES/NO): NO